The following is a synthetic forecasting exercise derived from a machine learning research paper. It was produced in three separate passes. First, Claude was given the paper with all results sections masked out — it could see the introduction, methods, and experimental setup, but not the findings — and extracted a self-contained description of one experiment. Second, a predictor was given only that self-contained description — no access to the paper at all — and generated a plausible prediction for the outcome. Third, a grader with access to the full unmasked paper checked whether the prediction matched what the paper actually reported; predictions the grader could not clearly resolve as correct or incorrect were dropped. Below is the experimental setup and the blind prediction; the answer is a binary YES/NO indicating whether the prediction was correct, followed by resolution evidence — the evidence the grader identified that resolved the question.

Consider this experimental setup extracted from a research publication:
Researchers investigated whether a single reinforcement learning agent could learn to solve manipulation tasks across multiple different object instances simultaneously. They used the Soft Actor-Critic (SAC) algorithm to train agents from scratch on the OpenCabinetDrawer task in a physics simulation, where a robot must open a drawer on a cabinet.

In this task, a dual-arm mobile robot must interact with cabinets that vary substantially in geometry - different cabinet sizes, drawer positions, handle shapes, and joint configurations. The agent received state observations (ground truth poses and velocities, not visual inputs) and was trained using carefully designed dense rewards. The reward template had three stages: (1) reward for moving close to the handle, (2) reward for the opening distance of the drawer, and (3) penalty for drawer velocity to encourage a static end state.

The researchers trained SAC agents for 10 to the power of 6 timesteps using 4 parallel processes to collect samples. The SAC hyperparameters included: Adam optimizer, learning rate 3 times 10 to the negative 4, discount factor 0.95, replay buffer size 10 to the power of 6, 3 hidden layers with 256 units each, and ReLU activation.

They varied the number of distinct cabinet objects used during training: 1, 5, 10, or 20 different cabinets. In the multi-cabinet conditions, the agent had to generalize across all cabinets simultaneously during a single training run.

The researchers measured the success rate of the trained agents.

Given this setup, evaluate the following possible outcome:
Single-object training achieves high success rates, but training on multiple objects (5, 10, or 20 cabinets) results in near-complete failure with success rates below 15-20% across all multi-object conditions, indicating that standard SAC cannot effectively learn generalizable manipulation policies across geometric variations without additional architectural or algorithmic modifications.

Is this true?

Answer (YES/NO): NO